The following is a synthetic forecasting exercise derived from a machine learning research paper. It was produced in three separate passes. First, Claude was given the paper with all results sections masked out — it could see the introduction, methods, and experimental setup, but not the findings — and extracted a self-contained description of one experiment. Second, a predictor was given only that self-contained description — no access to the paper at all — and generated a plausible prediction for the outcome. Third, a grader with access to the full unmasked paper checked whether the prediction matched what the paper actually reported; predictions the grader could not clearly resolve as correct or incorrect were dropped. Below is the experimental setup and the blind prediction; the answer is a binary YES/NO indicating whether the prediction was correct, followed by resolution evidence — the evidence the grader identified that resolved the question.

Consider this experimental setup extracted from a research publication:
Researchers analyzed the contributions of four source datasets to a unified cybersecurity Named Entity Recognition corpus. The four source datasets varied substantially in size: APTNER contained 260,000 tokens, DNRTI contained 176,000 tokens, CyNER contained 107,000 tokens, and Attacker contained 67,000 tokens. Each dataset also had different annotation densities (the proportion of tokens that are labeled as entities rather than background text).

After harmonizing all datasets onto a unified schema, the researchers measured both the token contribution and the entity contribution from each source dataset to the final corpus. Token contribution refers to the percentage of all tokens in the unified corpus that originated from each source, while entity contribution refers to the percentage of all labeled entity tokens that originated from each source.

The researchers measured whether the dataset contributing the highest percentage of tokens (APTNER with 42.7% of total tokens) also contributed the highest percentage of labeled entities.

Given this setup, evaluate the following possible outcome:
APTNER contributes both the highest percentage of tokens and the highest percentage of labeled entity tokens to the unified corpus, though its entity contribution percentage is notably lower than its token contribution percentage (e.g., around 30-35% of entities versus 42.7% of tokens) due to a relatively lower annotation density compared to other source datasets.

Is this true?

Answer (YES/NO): YES